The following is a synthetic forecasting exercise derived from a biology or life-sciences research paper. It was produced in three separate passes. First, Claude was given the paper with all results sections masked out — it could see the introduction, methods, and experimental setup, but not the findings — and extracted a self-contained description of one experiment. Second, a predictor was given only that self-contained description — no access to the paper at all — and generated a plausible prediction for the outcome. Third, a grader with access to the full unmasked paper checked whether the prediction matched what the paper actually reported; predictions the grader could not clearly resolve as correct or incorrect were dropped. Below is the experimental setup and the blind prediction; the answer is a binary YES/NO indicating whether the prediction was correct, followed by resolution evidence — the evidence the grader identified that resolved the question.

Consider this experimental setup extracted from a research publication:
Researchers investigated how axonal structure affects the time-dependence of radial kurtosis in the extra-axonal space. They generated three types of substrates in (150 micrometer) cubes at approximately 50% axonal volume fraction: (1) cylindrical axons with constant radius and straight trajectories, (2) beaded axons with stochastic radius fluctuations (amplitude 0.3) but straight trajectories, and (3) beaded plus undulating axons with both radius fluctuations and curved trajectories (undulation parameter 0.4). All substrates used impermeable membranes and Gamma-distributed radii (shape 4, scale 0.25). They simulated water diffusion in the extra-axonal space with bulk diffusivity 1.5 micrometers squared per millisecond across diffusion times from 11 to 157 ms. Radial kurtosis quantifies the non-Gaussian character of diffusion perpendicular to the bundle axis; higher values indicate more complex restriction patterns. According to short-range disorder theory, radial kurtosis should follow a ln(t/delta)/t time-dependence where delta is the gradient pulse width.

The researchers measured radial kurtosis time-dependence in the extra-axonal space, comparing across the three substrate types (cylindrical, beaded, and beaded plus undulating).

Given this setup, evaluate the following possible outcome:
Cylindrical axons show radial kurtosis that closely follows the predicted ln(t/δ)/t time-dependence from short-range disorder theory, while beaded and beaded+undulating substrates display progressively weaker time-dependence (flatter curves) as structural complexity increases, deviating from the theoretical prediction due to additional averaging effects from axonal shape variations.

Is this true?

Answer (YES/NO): NO